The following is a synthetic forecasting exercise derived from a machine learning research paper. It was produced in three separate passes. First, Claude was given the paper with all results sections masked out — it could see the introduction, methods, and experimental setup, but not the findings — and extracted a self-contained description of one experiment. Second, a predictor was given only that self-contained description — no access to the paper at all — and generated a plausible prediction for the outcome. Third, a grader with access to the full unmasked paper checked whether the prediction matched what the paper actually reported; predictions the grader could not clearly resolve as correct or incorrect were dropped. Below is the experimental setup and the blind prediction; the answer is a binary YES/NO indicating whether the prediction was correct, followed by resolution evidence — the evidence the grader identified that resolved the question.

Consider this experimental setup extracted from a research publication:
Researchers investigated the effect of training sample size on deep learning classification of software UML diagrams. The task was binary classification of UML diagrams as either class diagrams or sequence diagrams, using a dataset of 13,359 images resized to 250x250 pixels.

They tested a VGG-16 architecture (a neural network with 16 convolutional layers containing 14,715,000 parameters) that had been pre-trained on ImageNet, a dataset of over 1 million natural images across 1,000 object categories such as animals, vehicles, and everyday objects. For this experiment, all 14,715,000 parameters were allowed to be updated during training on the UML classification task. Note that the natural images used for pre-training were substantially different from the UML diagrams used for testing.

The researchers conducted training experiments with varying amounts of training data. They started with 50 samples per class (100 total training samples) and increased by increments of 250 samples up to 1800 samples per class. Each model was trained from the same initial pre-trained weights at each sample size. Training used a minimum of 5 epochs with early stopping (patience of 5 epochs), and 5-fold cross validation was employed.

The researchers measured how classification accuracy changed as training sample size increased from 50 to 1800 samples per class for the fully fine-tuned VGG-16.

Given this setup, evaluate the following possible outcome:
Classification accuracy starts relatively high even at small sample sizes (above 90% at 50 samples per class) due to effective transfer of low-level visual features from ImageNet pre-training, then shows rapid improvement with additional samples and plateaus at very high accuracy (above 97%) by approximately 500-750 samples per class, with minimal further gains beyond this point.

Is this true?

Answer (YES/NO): NO